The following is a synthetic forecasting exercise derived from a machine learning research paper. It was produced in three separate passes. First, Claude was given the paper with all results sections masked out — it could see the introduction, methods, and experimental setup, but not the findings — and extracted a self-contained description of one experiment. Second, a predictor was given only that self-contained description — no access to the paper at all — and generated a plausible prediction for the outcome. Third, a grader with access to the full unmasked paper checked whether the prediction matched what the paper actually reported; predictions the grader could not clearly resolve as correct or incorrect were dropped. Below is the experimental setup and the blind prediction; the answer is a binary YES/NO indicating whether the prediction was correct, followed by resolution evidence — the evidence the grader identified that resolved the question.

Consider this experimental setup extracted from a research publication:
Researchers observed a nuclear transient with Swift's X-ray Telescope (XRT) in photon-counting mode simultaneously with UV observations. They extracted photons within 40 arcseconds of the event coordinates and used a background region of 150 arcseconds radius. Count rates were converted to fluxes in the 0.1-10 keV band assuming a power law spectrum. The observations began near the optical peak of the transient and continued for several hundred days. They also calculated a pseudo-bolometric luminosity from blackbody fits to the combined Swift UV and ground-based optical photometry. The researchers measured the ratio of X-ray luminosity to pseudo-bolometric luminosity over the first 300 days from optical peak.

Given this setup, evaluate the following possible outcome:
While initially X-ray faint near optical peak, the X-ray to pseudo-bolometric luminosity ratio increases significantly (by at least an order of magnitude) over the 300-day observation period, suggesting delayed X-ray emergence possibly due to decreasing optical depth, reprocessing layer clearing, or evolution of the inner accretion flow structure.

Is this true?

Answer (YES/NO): NO